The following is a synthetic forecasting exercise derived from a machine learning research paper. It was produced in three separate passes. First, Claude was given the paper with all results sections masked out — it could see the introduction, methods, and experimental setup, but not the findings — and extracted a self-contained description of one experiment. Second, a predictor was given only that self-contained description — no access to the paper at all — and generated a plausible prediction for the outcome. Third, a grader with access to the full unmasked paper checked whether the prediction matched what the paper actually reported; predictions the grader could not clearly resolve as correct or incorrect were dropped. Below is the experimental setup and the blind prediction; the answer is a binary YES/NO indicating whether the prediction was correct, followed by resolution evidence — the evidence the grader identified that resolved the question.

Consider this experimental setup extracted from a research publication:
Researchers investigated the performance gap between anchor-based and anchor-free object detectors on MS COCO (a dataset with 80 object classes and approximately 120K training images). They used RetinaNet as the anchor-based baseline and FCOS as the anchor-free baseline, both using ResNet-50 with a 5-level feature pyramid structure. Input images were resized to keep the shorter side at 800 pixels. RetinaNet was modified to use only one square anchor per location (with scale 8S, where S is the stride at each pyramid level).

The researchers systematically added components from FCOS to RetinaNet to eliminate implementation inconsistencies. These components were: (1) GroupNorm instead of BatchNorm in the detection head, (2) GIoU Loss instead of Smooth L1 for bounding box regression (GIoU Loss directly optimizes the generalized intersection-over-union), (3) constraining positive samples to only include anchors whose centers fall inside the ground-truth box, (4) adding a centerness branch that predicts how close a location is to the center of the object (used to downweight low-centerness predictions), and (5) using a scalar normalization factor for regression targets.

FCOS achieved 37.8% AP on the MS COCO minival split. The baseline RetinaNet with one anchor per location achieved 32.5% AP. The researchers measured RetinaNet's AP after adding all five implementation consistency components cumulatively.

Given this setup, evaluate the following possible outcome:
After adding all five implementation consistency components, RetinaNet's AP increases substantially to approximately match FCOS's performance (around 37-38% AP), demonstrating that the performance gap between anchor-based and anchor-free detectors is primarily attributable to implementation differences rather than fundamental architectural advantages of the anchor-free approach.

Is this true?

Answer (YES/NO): YES